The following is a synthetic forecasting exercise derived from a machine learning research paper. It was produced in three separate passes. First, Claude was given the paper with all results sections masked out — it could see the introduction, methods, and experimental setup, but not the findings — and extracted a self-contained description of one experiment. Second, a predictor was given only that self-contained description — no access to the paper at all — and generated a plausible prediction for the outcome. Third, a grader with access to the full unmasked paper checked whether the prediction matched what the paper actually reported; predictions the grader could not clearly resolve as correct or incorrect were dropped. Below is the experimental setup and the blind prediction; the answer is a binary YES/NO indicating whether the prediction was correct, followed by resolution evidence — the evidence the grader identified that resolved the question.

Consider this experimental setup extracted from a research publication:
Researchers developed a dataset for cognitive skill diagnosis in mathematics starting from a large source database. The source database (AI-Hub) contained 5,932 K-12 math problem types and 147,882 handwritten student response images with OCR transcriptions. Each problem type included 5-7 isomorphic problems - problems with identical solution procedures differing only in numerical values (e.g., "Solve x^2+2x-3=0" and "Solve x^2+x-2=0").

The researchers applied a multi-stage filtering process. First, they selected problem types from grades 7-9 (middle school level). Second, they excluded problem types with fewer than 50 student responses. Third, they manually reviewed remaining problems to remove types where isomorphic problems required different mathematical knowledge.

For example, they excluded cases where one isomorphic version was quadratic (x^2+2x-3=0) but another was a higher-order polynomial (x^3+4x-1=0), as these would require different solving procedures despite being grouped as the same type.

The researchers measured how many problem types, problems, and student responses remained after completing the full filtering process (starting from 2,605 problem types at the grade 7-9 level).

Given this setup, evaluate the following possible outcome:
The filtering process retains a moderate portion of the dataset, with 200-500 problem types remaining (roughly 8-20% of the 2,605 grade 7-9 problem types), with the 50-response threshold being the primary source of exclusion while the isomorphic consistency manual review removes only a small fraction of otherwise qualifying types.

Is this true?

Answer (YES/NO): NO